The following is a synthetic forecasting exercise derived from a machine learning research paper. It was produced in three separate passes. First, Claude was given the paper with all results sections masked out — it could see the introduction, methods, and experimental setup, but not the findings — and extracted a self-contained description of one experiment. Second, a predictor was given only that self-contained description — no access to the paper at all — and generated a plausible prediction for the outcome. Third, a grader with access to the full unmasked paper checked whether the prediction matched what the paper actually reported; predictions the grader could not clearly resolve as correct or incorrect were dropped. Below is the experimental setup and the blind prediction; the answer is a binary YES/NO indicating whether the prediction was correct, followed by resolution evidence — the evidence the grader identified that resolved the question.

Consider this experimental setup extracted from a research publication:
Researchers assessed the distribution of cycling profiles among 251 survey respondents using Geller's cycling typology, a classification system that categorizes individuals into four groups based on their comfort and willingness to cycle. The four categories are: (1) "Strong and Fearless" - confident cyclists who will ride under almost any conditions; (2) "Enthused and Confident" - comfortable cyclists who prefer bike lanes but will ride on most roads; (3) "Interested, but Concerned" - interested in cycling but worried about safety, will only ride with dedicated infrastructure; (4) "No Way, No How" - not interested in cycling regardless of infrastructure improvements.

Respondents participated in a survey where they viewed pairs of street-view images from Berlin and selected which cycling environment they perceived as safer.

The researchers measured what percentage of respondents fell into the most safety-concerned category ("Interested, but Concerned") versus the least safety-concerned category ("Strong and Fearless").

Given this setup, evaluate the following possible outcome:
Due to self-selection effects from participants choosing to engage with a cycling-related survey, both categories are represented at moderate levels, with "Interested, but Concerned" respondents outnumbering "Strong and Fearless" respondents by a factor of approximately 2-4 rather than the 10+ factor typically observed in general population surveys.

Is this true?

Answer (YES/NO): NO